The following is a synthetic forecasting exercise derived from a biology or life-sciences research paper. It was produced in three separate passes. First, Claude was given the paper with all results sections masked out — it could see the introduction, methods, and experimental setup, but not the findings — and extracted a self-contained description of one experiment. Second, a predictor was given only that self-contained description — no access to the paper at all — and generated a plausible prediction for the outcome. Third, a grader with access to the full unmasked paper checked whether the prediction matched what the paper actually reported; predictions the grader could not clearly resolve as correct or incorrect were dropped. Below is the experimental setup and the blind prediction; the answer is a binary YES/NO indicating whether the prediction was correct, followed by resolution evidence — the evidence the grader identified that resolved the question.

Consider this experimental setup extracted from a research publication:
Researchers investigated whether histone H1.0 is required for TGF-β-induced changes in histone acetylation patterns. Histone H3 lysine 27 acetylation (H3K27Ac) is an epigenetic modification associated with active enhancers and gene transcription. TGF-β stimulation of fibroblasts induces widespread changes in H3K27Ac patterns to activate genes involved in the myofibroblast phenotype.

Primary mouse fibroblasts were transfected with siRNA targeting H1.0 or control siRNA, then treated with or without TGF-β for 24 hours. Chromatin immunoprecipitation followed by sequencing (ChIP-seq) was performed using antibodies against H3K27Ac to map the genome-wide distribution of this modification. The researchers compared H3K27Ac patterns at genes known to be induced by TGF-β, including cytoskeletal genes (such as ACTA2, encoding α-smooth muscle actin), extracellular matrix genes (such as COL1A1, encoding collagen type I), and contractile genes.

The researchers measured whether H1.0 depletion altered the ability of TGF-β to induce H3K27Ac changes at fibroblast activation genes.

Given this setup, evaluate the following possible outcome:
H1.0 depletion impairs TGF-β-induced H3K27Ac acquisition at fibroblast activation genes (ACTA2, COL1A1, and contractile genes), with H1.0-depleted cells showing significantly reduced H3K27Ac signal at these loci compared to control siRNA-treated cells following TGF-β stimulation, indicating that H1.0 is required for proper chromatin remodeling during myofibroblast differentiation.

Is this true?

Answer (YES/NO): YES